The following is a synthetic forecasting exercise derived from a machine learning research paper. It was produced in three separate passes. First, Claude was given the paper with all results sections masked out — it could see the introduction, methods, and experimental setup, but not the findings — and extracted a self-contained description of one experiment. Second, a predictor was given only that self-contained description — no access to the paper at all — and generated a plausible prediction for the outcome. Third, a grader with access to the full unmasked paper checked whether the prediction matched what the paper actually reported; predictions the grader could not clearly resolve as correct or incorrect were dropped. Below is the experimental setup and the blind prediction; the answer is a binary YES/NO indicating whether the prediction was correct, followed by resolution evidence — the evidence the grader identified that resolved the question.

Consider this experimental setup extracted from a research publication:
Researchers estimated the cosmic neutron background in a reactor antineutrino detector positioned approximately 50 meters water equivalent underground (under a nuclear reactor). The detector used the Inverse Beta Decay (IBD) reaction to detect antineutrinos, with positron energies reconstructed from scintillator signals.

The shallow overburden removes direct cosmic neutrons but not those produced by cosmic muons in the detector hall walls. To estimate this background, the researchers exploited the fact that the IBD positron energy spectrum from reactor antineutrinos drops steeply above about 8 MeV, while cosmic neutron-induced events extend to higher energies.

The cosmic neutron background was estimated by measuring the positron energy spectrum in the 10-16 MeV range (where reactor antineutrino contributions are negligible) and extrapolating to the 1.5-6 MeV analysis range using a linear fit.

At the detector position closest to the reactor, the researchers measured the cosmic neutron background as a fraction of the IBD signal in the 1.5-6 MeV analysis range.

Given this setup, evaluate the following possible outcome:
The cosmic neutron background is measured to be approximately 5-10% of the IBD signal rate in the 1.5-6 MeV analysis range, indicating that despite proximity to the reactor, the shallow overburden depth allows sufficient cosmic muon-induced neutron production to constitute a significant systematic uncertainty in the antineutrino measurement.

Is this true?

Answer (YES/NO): NO